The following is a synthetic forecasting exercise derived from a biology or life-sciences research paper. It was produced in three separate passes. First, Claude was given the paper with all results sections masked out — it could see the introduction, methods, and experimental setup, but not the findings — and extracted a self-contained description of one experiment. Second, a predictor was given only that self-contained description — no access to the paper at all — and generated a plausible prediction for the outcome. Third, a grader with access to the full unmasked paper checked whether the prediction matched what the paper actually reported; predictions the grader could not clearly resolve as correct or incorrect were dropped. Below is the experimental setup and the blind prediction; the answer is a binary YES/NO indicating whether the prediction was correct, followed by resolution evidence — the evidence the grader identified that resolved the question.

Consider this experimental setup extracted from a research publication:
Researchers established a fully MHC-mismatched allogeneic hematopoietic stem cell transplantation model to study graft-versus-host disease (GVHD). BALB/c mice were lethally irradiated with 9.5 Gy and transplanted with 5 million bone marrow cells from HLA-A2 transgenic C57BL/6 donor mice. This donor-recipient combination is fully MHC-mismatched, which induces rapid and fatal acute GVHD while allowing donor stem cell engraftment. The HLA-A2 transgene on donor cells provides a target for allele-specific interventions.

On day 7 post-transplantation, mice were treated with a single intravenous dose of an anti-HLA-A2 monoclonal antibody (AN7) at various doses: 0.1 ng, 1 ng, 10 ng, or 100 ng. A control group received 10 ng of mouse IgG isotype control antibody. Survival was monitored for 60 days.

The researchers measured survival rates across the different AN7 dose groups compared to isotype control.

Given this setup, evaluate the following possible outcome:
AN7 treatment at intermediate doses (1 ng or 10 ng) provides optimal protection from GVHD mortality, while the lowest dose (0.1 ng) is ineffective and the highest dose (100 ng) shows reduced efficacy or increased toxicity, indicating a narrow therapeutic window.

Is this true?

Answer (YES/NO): NO